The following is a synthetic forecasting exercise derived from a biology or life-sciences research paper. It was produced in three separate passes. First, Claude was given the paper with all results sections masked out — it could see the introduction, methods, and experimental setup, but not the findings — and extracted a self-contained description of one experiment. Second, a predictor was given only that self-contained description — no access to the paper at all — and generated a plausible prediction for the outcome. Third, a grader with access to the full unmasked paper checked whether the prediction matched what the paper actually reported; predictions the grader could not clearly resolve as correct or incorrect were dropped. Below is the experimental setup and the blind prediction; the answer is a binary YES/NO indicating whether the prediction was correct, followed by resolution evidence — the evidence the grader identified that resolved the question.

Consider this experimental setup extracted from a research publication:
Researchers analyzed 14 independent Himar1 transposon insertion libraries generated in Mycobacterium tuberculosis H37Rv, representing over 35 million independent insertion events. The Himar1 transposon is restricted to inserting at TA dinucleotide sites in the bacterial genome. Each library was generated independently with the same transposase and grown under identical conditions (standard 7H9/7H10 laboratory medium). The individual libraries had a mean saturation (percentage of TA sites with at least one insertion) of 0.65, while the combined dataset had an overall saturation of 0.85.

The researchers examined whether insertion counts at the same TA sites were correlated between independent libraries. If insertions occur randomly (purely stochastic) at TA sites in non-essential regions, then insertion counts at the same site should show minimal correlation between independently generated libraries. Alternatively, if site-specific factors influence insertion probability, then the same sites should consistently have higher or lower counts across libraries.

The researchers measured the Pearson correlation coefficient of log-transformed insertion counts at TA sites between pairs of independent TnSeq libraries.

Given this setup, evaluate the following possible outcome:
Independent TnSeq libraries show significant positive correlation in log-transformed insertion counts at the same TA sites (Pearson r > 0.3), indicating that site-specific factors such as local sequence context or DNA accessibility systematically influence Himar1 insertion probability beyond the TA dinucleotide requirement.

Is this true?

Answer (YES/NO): YES